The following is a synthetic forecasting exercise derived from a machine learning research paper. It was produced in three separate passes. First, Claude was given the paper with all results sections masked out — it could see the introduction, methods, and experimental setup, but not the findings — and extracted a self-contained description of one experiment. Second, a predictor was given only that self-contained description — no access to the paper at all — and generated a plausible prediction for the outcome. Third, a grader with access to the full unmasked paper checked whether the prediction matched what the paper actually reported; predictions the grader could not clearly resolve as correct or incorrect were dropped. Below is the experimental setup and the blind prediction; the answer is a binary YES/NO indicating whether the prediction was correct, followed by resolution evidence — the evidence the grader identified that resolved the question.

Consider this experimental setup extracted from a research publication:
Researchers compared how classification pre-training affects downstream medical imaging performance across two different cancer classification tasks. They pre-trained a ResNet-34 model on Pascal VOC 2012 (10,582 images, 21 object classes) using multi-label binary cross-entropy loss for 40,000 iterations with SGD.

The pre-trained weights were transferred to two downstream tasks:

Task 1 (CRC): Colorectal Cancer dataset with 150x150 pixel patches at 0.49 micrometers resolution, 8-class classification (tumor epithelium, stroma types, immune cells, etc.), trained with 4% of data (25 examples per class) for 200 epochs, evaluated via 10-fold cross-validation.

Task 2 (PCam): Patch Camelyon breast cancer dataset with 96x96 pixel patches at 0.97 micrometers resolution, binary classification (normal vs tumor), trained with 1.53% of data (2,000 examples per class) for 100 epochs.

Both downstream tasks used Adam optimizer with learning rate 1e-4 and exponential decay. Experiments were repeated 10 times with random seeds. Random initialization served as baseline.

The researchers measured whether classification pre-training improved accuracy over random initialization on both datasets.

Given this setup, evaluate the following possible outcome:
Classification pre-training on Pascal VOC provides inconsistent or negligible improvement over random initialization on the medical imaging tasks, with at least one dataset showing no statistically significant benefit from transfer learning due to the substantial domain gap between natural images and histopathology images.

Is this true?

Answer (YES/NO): YES